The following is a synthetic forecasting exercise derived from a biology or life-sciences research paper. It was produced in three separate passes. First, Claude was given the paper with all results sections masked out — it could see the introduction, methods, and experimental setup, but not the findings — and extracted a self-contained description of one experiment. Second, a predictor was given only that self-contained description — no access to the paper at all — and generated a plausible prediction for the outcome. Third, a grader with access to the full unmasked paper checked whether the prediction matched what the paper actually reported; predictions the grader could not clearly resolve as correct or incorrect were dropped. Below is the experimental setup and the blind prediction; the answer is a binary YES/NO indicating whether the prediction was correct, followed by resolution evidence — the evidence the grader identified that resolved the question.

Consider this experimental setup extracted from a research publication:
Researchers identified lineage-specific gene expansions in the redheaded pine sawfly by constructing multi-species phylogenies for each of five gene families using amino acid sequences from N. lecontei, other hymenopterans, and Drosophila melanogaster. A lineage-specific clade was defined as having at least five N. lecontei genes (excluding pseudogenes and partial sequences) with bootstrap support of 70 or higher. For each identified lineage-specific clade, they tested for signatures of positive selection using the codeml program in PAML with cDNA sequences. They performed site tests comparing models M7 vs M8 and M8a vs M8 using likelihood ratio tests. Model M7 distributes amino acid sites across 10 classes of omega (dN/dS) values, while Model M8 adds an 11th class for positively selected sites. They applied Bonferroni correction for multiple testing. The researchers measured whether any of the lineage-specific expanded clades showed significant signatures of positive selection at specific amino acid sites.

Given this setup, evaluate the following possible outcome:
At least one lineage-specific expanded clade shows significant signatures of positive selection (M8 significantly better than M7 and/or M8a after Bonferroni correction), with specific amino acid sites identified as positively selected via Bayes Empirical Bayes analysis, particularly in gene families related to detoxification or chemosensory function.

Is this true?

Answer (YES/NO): YES